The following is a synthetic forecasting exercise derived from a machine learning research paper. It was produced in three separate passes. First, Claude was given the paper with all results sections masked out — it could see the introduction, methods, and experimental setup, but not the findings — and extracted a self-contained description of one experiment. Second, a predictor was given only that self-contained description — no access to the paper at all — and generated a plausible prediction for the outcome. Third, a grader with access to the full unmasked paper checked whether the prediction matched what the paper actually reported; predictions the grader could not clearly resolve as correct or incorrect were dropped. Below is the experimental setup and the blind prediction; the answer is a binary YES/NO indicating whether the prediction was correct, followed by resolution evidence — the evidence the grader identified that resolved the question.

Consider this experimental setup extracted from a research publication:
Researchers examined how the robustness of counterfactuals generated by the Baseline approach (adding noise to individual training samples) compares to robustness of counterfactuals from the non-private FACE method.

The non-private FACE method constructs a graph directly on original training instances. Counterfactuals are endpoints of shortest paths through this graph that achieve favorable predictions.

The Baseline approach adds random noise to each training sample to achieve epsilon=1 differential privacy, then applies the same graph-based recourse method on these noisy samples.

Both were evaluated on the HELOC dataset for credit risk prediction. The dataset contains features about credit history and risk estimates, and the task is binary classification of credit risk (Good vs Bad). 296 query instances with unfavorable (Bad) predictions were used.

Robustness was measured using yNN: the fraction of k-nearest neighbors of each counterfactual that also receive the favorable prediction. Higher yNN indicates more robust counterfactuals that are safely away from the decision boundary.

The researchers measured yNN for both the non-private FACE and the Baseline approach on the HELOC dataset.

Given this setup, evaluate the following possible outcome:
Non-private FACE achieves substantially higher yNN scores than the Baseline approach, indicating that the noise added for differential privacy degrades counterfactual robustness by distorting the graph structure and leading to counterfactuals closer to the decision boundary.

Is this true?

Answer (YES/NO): YES